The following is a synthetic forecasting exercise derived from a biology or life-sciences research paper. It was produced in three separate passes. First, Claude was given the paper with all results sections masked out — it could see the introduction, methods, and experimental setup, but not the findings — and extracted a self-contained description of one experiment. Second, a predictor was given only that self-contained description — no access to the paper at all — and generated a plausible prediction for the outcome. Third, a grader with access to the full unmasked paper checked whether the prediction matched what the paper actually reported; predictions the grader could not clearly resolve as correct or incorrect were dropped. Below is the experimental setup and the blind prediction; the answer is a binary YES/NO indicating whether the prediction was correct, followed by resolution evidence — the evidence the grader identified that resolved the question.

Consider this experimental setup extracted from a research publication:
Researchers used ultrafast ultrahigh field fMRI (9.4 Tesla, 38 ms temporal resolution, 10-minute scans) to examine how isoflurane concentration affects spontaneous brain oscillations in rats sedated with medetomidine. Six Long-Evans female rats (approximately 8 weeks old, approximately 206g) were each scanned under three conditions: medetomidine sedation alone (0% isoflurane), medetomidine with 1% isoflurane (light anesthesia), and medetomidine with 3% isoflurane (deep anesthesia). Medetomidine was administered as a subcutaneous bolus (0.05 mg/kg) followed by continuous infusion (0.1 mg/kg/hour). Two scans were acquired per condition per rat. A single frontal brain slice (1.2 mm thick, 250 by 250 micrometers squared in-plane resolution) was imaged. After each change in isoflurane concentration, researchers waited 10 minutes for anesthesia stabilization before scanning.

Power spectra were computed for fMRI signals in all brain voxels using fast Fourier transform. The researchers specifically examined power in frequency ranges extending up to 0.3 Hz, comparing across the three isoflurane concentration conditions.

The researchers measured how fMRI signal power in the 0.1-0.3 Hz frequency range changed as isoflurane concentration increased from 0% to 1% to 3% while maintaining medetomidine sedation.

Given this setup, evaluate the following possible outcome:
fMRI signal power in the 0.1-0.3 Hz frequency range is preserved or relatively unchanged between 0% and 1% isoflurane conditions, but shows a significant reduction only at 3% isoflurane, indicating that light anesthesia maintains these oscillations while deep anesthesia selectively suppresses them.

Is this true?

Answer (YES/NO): NO